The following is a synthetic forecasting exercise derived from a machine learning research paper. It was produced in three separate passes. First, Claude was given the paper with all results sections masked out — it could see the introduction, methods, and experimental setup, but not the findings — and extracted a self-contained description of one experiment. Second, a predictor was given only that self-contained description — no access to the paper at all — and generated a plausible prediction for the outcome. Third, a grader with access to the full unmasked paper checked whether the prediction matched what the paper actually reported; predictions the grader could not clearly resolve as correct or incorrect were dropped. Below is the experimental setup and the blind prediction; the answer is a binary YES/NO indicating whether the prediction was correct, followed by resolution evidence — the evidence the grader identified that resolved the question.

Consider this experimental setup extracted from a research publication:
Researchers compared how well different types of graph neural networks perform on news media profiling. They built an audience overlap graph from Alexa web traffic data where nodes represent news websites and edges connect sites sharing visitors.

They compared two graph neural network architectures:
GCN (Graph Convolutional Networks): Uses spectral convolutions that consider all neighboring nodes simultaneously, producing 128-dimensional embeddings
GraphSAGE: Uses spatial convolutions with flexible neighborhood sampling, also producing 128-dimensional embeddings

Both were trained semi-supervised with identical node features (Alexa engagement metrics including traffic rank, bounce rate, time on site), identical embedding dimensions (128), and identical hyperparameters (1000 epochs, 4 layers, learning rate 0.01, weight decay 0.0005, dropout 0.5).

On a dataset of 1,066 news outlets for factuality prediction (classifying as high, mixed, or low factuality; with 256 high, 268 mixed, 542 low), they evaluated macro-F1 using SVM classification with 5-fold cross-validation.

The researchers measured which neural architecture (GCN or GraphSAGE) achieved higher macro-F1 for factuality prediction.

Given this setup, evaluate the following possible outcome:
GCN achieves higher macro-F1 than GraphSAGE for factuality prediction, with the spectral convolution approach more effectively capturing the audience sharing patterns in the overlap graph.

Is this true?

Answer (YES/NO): NO